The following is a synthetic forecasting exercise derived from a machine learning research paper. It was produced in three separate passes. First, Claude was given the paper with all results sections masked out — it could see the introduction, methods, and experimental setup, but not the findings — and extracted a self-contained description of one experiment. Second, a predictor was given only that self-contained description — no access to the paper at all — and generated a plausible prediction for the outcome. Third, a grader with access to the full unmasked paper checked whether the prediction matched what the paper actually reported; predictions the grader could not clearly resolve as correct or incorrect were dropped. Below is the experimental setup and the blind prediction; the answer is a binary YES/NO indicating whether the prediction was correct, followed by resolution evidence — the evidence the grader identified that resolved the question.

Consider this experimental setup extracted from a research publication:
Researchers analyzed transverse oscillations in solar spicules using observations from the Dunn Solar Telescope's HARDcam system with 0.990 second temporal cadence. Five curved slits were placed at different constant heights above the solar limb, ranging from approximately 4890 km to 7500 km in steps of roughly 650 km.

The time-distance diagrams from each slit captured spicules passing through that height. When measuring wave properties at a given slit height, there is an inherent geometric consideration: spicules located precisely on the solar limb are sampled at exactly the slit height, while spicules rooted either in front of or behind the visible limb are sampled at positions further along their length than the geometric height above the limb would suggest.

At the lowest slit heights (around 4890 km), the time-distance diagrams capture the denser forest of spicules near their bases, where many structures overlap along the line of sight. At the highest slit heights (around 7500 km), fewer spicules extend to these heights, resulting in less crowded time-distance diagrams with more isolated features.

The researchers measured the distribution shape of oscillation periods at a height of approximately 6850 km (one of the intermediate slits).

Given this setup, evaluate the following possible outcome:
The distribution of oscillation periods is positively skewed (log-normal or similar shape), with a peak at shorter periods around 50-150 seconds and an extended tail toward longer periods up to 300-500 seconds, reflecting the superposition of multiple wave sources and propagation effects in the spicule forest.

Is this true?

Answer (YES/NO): NO